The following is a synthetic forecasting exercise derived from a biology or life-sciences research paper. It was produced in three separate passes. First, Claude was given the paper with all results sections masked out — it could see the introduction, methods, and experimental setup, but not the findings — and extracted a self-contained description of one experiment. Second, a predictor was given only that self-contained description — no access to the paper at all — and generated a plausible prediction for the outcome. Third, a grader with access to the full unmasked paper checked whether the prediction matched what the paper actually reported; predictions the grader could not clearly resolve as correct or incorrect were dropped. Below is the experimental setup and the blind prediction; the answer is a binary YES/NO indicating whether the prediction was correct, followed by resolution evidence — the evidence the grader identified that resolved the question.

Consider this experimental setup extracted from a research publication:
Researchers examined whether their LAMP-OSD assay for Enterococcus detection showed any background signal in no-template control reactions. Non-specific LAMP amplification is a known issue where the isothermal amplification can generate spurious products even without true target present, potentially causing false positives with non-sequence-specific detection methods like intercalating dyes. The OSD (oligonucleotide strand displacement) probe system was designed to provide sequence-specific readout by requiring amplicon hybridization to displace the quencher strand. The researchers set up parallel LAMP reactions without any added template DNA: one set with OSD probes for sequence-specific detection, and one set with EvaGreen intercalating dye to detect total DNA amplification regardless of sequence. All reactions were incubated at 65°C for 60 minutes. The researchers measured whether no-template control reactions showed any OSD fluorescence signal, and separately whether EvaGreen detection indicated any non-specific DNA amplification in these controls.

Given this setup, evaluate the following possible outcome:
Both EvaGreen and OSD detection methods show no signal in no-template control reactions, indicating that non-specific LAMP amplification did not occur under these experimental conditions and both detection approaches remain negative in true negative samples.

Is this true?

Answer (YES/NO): YES